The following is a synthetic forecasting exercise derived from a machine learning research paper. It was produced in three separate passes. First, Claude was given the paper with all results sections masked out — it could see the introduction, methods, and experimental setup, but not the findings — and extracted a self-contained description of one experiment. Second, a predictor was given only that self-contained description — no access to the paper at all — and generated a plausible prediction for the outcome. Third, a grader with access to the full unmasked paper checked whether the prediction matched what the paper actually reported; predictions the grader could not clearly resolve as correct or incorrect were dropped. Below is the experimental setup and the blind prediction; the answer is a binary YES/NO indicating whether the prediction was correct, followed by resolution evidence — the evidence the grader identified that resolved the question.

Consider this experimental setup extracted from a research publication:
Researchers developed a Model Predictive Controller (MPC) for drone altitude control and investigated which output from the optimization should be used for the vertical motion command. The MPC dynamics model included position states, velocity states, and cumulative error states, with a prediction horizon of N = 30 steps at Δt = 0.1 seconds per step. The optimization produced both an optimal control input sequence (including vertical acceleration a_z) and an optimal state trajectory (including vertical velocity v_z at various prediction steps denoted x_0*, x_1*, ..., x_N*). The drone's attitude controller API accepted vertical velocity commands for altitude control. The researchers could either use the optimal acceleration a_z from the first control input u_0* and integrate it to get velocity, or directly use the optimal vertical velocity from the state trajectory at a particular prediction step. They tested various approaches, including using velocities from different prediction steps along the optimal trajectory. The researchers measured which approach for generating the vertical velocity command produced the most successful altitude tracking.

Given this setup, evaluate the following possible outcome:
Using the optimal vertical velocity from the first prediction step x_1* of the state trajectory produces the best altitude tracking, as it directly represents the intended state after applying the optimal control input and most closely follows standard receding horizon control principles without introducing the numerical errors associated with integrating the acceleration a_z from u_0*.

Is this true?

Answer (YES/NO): NO